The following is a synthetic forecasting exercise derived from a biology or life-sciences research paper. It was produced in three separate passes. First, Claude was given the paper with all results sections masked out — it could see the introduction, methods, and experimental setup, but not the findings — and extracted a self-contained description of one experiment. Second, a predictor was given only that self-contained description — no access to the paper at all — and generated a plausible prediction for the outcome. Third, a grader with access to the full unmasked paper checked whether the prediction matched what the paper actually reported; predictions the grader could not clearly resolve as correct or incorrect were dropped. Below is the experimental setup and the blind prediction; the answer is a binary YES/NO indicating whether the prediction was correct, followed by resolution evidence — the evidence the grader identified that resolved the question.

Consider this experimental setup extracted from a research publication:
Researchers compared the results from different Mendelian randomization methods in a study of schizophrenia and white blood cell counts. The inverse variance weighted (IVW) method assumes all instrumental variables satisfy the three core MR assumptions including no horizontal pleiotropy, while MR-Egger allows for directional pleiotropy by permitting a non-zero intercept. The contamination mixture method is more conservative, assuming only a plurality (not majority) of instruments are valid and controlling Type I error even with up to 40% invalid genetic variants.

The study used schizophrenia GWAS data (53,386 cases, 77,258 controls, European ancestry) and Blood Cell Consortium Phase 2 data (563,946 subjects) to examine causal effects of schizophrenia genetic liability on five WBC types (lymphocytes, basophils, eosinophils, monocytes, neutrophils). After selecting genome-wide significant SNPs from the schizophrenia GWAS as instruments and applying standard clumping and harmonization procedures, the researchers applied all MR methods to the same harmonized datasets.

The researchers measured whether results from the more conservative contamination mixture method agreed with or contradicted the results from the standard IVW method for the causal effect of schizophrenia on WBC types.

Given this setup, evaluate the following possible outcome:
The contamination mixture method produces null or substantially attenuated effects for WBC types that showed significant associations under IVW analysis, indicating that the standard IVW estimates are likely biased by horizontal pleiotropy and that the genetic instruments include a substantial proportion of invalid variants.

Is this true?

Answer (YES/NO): YES